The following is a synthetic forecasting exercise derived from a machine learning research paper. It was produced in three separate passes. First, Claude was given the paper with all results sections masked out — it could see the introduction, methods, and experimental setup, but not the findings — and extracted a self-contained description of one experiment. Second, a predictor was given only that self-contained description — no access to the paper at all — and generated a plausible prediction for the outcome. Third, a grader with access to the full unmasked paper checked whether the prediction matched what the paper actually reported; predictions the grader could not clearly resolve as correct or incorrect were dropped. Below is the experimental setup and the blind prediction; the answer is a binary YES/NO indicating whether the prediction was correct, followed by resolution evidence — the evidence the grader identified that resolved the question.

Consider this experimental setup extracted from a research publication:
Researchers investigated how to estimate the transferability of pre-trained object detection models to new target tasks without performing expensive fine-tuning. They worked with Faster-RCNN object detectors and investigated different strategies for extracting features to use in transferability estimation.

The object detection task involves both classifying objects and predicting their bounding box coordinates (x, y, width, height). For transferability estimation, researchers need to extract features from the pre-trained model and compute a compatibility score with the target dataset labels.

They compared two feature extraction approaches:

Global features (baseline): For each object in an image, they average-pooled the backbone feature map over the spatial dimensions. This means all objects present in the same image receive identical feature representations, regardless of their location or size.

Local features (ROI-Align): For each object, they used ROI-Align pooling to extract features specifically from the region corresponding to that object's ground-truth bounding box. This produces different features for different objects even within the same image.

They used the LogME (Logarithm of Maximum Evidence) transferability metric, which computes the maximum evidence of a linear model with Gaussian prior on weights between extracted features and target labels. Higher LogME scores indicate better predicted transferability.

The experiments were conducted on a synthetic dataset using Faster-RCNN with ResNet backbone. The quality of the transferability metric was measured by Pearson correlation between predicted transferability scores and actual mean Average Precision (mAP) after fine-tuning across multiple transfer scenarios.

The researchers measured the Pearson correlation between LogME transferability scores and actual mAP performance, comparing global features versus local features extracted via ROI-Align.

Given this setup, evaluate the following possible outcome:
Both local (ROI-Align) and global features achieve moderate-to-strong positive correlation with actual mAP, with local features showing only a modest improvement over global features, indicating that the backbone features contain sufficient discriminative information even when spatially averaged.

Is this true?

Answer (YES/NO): NO